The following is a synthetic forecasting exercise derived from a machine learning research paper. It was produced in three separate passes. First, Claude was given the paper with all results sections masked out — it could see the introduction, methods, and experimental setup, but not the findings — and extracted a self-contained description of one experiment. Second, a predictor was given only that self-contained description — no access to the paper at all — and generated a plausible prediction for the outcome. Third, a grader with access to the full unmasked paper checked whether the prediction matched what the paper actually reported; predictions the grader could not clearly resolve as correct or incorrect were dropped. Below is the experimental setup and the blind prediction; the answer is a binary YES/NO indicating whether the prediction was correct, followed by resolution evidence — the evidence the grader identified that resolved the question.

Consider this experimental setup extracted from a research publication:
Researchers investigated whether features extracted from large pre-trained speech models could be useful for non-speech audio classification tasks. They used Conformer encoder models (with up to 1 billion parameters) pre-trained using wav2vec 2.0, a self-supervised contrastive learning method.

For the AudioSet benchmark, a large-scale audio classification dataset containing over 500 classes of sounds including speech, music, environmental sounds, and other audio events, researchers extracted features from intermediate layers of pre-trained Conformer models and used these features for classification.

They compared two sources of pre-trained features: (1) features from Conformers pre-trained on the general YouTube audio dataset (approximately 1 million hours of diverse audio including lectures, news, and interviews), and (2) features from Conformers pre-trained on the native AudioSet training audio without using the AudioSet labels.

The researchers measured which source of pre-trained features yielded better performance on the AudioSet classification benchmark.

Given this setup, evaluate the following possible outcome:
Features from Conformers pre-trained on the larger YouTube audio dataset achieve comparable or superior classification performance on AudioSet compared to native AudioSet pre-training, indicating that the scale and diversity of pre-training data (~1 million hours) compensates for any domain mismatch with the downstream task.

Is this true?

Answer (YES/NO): NO